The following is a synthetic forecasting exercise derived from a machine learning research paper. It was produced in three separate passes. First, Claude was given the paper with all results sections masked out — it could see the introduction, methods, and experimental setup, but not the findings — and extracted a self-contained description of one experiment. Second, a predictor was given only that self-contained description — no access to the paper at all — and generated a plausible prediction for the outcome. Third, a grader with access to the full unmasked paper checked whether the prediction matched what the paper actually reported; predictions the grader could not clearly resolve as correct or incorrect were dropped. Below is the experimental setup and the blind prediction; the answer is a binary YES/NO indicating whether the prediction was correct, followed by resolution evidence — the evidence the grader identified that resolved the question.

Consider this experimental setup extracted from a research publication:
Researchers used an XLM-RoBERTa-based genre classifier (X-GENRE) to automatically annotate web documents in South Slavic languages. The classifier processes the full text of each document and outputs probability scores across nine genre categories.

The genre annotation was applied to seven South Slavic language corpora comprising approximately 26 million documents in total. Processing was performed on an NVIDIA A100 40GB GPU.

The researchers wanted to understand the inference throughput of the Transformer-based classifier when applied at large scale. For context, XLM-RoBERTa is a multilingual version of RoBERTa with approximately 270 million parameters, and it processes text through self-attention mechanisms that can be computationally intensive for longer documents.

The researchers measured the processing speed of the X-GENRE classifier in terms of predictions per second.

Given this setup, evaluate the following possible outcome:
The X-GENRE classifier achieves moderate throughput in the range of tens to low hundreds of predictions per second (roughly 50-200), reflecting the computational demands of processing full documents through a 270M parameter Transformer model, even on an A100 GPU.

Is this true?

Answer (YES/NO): NO